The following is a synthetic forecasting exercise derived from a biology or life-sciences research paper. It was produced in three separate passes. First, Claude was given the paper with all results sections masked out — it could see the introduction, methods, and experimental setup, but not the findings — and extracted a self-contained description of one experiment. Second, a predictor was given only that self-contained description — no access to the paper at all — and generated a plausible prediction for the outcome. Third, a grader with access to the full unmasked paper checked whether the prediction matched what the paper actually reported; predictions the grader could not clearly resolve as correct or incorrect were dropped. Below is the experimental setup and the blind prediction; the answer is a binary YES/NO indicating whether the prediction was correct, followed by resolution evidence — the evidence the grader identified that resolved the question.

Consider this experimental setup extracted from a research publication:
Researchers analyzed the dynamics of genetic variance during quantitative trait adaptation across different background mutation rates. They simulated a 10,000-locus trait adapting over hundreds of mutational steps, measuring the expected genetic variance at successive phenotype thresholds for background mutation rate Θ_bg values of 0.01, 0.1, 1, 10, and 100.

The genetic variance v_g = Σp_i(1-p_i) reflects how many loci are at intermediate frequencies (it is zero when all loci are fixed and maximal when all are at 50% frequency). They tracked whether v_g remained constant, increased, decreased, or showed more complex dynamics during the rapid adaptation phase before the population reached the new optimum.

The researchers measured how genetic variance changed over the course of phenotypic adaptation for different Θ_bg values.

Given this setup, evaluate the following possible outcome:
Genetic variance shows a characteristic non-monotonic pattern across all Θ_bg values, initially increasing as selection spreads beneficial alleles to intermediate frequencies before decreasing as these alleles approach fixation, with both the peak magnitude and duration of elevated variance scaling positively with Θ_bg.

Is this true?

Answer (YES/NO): NO